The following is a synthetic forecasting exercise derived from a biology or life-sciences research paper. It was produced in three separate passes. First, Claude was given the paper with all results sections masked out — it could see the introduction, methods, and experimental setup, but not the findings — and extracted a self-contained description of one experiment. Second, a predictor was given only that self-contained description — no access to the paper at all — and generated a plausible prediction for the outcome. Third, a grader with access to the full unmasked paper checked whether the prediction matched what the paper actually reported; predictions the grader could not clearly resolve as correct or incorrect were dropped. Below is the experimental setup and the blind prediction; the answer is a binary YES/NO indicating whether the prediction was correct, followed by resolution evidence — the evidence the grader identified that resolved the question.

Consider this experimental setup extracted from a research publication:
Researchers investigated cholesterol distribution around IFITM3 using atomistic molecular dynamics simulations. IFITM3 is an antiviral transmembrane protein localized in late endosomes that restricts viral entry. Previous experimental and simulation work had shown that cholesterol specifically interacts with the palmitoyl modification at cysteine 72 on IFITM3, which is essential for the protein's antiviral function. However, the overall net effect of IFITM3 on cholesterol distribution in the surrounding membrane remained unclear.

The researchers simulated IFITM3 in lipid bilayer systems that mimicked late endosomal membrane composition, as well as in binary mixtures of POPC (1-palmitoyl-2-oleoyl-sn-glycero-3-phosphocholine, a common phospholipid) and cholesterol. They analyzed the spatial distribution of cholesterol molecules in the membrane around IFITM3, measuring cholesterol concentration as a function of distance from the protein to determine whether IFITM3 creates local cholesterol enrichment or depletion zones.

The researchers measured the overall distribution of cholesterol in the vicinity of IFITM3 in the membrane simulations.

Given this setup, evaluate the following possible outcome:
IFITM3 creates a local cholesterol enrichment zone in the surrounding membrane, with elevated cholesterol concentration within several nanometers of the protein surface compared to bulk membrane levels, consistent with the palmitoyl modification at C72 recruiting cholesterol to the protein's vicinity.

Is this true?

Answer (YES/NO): NO